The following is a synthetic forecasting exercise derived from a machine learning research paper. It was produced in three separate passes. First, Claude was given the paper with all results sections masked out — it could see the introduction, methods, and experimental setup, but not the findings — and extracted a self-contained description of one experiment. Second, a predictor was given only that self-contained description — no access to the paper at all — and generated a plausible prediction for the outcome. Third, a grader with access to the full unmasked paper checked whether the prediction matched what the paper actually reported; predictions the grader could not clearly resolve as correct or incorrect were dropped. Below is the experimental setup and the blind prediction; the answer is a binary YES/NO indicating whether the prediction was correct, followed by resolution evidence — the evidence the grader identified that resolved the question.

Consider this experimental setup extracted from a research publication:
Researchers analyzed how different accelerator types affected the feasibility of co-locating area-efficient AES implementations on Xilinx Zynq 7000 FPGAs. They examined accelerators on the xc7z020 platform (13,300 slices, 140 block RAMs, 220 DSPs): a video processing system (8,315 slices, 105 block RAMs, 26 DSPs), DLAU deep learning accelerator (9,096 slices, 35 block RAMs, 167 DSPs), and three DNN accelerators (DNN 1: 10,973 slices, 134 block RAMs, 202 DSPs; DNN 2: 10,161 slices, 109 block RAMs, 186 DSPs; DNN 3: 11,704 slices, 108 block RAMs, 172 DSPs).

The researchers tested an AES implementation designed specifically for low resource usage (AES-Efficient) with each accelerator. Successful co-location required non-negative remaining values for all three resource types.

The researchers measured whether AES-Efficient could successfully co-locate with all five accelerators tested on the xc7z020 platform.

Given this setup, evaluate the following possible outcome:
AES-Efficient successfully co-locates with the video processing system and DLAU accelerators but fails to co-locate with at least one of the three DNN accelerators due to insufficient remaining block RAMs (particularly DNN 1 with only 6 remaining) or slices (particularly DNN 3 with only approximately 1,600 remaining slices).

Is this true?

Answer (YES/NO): NO